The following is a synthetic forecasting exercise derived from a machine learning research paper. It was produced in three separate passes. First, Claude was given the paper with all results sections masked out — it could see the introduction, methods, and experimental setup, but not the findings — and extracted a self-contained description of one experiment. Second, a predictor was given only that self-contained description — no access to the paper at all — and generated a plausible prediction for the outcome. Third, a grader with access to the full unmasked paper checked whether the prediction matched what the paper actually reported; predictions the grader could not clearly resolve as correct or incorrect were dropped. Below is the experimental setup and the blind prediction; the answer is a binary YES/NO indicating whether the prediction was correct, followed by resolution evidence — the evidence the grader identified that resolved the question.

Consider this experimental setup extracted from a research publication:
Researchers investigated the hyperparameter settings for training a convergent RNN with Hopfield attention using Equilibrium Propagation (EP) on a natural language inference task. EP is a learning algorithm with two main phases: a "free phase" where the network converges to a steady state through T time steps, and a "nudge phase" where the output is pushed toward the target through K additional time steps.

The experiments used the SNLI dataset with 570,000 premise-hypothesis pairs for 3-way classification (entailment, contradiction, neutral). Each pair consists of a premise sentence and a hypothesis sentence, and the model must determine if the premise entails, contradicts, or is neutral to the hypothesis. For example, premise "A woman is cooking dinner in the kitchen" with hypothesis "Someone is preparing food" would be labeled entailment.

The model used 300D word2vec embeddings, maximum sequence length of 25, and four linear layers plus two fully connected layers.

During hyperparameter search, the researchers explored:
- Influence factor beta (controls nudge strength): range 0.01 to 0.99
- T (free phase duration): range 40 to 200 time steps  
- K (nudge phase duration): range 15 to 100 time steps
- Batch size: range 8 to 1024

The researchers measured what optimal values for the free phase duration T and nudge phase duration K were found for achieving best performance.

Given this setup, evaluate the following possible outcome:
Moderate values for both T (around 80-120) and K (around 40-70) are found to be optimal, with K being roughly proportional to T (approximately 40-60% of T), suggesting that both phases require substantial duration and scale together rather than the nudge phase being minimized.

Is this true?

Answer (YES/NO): NO